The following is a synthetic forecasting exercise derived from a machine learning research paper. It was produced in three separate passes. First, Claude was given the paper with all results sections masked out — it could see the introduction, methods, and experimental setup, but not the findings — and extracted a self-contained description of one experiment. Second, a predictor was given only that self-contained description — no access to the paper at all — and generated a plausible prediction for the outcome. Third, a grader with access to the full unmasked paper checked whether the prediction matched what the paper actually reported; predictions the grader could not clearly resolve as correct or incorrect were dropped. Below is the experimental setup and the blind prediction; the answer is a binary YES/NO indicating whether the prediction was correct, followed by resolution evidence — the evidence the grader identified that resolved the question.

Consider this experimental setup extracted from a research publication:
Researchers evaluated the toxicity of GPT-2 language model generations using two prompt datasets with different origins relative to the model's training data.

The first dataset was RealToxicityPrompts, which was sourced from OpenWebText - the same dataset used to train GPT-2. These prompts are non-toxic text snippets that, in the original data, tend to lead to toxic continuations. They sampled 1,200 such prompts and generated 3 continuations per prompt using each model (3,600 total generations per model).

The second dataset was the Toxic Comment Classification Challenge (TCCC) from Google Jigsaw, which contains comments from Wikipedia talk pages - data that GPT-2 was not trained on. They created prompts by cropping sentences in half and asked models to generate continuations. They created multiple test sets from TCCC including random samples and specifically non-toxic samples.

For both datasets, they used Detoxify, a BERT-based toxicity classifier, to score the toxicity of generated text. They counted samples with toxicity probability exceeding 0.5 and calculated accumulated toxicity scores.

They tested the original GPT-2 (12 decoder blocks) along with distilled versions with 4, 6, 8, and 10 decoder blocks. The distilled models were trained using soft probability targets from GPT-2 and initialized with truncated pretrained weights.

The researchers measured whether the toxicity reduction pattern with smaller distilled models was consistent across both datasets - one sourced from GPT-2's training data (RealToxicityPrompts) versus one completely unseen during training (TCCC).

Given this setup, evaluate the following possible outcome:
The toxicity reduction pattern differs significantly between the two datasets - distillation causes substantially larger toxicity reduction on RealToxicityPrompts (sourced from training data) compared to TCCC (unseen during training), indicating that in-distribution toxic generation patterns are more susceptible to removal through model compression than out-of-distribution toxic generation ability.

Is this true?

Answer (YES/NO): NO